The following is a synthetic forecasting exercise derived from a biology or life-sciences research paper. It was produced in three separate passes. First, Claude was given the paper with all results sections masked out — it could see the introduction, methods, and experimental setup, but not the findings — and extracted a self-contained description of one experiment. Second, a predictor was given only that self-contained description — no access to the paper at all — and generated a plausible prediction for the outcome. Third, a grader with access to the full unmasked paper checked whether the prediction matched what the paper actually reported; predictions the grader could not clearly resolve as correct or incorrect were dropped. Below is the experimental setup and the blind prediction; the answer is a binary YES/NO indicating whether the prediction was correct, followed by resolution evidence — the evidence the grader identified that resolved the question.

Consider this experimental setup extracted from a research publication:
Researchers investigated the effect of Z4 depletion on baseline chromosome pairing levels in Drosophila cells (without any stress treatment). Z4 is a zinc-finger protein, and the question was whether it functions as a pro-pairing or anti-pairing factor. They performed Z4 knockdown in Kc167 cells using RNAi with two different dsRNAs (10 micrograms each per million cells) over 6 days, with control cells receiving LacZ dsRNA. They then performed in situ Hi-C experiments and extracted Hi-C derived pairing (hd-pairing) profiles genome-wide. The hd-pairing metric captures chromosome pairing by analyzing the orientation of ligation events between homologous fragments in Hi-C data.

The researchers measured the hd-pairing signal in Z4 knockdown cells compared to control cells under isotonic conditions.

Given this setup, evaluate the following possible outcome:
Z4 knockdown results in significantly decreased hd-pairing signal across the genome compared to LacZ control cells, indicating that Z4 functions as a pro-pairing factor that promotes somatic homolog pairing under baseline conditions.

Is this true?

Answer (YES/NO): NO